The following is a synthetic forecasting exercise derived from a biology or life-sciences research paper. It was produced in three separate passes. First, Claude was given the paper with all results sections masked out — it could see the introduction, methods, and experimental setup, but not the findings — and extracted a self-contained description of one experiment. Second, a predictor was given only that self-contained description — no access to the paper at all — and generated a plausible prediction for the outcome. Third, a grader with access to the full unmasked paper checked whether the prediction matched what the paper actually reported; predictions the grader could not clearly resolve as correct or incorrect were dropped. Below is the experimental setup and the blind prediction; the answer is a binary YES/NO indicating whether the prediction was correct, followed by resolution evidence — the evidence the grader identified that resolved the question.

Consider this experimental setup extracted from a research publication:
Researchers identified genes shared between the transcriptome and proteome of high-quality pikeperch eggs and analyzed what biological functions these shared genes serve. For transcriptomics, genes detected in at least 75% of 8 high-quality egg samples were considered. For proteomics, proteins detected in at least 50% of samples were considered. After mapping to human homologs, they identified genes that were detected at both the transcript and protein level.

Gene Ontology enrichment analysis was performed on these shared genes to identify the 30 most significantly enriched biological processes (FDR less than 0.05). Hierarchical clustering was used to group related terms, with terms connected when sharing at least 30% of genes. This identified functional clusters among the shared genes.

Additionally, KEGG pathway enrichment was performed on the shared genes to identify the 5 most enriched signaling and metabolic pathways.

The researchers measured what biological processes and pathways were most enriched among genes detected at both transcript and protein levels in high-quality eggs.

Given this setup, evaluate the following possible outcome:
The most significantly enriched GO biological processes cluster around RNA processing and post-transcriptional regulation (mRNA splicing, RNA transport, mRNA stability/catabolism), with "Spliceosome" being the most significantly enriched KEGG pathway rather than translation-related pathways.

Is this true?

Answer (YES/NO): NO